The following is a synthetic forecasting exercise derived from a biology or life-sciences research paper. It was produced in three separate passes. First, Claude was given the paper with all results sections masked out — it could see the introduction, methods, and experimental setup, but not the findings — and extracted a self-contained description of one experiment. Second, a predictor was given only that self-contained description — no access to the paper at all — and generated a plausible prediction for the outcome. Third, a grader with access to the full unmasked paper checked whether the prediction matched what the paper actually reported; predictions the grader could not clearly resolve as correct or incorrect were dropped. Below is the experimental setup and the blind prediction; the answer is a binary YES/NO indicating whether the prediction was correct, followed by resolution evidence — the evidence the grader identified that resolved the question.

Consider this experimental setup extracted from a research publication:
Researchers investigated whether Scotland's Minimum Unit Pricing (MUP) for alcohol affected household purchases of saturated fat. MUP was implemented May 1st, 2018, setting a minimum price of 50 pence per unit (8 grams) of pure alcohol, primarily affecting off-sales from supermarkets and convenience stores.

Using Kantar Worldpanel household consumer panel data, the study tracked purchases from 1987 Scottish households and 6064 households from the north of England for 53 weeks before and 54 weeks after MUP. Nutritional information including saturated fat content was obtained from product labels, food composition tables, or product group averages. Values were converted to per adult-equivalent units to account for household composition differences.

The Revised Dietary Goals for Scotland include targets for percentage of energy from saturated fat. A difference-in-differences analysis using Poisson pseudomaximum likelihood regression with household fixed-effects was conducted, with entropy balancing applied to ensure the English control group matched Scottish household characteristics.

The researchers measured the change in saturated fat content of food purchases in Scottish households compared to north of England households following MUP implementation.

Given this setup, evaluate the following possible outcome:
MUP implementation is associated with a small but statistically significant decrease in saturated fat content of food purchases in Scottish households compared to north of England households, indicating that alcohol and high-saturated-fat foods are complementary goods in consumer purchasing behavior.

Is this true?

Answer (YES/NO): NO